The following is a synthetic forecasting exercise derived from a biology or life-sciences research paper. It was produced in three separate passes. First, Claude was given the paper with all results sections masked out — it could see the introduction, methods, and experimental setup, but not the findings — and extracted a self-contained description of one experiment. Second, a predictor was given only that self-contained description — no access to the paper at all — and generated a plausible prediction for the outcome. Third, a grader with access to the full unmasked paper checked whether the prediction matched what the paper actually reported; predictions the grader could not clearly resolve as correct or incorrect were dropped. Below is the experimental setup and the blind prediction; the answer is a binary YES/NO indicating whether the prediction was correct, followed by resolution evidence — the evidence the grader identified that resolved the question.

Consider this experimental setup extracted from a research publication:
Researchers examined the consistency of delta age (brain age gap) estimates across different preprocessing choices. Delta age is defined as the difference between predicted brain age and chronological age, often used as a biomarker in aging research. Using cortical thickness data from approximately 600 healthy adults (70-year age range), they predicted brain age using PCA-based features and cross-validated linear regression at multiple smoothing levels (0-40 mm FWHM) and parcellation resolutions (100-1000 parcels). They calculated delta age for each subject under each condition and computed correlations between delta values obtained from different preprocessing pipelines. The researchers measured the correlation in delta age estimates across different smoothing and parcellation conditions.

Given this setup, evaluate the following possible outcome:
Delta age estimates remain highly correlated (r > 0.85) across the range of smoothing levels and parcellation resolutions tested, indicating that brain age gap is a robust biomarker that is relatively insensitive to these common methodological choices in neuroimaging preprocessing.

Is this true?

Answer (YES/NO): NO